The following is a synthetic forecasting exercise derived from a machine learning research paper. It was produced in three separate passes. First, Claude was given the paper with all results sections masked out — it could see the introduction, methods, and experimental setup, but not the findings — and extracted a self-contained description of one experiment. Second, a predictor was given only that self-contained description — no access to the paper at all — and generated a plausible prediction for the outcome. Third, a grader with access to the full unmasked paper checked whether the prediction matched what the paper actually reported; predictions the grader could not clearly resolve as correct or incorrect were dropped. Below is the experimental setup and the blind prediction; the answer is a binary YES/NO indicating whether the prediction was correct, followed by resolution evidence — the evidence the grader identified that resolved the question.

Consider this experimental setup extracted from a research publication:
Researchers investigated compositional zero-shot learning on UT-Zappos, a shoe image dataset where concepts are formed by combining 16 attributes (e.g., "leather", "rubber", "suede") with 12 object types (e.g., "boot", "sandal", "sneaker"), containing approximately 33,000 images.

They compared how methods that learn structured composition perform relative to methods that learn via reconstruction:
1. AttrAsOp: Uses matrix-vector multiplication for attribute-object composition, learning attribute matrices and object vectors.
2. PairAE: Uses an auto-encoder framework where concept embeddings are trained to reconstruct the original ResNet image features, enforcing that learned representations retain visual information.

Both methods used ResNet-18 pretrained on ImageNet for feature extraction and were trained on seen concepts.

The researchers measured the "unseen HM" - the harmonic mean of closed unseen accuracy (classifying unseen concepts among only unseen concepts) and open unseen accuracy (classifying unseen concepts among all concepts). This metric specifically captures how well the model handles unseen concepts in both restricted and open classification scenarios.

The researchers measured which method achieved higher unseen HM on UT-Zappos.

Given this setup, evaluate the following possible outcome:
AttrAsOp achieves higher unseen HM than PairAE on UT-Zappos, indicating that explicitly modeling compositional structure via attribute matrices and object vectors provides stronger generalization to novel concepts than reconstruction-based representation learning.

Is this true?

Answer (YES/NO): YES